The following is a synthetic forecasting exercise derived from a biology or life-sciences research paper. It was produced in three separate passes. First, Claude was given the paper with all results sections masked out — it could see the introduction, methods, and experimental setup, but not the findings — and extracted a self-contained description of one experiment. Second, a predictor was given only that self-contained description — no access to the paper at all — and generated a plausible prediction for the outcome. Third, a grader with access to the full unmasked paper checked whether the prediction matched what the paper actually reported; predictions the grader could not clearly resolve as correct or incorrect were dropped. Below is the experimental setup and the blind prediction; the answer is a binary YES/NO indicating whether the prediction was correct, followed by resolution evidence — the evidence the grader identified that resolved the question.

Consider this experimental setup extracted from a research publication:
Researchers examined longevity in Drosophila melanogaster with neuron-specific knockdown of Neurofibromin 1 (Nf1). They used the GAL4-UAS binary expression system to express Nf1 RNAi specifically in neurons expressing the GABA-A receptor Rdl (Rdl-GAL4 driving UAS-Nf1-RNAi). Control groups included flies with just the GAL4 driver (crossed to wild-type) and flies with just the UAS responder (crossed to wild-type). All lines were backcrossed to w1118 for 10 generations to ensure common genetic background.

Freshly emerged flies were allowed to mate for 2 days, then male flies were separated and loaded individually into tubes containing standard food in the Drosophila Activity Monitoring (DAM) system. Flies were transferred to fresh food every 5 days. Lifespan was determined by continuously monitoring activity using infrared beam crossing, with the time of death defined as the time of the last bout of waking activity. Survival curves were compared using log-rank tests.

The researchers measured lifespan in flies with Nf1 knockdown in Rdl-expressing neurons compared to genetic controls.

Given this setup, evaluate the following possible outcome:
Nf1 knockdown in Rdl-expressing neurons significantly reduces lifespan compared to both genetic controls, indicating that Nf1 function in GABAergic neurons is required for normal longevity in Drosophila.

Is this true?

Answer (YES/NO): YES